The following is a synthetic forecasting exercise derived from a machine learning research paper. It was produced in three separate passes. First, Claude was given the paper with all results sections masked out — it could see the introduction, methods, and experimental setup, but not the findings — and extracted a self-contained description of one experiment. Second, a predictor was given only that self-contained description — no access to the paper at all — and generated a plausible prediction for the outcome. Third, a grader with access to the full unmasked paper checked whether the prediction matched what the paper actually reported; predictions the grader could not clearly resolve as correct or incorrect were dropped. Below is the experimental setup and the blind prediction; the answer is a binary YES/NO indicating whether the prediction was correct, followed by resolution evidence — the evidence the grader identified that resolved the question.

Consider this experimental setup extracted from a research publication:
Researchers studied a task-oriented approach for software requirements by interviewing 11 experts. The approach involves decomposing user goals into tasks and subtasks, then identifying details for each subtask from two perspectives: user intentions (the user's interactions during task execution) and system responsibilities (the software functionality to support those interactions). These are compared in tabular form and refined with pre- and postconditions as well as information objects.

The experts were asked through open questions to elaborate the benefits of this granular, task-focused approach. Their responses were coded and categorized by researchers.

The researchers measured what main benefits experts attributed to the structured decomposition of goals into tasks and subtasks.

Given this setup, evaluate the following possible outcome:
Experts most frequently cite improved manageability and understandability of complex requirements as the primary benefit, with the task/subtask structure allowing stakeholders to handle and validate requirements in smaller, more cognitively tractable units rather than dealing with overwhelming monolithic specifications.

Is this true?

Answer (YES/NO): NO